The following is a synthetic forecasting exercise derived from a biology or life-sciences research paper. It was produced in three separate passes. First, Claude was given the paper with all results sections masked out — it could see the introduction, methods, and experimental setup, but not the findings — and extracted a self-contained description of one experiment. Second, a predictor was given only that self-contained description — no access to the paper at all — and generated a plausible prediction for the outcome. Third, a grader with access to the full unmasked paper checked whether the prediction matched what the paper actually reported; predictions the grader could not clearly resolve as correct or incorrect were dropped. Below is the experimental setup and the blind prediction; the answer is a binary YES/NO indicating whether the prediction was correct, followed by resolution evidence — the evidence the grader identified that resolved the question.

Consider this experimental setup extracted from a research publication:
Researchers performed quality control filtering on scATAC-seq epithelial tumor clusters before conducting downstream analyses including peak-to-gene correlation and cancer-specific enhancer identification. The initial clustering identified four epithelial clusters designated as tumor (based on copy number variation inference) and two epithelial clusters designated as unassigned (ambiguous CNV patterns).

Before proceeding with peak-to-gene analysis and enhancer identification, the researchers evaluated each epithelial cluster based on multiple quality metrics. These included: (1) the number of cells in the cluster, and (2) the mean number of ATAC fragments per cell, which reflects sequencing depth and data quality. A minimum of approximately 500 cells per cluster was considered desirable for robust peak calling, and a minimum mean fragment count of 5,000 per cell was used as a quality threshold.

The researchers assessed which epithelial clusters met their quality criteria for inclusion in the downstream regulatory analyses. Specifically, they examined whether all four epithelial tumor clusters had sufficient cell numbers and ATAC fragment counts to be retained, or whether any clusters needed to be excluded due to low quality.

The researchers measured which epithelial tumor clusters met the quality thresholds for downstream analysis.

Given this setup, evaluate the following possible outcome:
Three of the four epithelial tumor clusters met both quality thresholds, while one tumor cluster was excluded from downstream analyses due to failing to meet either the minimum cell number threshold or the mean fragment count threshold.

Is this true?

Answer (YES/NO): YES